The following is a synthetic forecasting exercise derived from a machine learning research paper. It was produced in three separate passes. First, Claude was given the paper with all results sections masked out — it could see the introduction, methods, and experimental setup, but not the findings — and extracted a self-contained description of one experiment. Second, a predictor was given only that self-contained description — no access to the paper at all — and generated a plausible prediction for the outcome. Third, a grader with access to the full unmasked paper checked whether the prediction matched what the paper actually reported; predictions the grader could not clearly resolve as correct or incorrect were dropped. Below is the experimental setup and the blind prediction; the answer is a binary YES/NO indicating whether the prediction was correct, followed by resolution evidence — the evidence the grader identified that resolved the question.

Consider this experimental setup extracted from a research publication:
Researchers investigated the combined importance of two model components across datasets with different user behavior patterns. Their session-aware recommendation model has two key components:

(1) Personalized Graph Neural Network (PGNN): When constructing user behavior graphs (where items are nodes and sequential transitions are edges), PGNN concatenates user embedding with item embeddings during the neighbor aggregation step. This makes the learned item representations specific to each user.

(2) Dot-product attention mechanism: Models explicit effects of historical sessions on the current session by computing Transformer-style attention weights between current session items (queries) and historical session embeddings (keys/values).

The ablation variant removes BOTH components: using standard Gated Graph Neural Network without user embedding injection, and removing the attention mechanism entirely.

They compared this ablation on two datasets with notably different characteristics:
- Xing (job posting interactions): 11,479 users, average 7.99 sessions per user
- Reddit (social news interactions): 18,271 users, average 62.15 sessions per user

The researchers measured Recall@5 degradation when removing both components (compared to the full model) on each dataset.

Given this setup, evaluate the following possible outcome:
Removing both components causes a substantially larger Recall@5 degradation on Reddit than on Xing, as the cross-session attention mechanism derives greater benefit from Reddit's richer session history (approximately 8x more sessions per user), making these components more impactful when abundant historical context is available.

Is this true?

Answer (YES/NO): YES